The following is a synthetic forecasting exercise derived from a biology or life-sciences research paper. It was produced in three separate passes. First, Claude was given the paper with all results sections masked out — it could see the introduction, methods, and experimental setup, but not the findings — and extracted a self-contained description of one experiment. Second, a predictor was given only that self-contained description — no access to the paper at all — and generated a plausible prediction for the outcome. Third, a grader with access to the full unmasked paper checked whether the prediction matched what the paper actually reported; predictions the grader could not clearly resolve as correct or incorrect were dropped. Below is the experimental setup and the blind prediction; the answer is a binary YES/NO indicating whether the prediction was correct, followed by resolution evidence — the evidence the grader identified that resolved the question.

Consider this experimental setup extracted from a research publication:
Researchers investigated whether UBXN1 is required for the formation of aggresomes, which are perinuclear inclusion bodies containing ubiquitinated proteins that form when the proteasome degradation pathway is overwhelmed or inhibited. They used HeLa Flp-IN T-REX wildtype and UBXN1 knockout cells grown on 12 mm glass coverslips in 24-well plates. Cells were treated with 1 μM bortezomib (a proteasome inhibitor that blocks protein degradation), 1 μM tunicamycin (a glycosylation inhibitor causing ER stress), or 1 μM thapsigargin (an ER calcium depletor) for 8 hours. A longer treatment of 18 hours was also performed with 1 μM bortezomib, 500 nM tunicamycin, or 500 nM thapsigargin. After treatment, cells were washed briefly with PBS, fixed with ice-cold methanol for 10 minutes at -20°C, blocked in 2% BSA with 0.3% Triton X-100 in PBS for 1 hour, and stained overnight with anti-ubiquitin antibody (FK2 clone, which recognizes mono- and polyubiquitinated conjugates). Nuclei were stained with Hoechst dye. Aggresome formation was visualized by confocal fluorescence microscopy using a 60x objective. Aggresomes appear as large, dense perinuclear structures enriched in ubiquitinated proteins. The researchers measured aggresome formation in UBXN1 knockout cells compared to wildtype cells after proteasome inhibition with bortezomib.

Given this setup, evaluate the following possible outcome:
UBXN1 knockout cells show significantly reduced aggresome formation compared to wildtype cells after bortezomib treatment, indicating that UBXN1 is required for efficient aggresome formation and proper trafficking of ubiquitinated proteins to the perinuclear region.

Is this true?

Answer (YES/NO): YES